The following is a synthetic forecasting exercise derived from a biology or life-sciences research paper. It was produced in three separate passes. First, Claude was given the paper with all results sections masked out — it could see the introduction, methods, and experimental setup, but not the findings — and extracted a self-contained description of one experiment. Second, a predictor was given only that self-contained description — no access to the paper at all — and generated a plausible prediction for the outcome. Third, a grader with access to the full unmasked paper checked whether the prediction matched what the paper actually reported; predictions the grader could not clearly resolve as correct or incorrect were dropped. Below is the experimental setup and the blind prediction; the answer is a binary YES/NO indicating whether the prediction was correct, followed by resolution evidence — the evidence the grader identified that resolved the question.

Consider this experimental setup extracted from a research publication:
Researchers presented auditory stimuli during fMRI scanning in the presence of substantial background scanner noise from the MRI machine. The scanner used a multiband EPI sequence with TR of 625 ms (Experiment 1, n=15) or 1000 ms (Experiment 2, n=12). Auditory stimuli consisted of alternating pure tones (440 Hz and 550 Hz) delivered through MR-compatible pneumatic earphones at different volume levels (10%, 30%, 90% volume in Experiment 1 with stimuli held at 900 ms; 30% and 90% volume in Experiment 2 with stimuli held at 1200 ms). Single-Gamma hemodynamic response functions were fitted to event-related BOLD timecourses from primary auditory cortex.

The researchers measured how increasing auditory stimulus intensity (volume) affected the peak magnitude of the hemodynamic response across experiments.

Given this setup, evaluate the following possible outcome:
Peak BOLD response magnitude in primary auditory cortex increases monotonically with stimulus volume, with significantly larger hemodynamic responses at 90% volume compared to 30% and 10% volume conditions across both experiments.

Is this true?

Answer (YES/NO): NO